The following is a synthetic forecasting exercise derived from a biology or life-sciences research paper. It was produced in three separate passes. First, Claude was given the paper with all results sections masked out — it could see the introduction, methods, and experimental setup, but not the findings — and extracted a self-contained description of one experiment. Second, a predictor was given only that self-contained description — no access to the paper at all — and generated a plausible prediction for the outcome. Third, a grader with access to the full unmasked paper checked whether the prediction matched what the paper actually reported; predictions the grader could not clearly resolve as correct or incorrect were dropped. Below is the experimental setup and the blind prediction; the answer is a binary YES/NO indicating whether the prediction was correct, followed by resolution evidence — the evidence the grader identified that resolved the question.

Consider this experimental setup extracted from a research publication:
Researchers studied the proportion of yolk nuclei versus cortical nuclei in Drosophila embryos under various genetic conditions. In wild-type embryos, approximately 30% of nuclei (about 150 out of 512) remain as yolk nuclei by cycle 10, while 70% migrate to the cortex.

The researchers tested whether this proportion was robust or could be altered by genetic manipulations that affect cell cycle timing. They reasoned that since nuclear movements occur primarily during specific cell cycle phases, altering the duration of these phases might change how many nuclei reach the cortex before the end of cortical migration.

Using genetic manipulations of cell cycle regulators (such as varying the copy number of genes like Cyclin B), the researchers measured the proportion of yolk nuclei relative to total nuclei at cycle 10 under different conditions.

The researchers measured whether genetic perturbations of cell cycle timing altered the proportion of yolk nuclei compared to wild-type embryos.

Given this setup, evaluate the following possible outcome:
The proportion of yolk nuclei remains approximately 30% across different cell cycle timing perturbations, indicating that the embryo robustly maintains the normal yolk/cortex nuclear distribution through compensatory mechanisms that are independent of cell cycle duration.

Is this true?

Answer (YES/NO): YES